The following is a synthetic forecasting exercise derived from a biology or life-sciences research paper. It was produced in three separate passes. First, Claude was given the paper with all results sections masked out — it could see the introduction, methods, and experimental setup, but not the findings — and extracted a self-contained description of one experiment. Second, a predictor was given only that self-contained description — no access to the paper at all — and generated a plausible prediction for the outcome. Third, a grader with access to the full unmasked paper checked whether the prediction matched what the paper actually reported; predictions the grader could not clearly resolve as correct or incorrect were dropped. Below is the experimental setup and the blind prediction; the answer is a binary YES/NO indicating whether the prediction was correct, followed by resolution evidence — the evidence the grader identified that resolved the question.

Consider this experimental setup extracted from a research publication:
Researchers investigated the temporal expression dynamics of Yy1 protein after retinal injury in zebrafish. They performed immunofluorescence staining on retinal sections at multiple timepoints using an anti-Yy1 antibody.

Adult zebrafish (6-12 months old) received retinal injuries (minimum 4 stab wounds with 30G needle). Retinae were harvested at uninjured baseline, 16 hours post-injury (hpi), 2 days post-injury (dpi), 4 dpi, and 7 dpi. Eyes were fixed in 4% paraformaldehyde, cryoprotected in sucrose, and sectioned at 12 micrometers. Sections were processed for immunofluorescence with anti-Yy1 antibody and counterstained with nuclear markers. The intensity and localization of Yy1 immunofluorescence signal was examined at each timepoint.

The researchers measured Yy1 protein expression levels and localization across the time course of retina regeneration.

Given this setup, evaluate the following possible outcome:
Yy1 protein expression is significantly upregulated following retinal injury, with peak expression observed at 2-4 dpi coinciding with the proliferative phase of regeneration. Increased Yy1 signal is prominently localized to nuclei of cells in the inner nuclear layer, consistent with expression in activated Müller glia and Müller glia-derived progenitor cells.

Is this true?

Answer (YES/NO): NO